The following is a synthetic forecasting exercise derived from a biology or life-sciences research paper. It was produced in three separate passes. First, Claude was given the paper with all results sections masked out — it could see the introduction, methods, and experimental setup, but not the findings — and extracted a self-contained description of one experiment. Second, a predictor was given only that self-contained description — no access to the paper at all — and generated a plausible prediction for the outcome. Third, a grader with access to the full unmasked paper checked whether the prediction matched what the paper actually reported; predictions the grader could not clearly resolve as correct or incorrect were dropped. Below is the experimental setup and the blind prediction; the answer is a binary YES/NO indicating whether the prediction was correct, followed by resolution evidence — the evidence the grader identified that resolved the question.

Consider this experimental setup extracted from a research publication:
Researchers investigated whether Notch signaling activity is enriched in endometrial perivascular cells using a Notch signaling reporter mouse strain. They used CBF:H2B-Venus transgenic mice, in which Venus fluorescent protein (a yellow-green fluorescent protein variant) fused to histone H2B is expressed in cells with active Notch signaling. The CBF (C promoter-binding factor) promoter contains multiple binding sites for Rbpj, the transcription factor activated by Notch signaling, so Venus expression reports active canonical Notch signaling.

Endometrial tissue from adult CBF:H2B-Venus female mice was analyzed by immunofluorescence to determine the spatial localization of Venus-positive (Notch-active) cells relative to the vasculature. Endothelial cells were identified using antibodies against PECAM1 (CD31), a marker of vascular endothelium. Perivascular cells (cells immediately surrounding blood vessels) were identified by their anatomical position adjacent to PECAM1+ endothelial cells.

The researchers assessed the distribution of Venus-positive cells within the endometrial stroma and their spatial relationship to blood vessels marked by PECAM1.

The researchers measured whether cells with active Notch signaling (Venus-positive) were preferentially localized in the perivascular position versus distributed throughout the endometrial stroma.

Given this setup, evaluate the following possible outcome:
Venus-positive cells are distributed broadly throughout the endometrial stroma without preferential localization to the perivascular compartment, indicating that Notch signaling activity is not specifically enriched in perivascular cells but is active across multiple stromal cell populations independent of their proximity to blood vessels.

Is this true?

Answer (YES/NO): NO